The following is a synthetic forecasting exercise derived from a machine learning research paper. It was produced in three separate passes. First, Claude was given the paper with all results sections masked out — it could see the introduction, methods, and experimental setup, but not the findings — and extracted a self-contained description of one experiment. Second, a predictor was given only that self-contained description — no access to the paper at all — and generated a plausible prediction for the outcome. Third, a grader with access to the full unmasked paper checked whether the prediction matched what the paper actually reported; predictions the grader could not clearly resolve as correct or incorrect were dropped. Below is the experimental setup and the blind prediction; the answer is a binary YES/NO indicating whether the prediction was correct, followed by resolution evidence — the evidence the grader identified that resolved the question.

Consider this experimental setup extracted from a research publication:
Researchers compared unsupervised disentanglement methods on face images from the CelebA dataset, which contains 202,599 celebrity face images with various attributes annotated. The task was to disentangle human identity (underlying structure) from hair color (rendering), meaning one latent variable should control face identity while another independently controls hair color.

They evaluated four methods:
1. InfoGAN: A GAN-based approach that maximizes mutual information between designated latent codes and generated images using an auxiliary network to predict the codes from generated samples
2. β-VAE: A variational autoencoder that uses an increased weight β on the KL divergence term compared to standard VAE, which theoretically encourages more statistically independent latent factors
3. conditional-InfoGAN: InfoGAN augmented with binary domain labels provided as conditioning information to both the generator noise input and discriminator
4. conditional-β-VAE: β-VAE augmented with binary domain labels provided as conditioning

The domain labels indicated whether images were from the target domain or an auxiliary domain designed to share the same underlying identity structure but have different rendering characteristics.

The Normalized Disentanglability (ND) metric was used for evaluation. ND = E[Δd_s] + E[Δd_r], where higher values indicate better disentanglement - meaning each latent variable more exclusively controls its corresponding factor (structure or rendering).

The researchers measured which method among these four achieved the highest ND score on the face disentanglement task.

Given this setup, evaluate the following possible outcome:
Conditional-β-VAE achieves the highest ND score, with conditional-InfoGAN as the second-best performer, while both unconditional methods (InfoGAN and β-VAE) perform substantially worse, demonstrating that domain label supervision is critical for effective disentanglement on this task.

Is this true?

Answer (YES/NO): NO